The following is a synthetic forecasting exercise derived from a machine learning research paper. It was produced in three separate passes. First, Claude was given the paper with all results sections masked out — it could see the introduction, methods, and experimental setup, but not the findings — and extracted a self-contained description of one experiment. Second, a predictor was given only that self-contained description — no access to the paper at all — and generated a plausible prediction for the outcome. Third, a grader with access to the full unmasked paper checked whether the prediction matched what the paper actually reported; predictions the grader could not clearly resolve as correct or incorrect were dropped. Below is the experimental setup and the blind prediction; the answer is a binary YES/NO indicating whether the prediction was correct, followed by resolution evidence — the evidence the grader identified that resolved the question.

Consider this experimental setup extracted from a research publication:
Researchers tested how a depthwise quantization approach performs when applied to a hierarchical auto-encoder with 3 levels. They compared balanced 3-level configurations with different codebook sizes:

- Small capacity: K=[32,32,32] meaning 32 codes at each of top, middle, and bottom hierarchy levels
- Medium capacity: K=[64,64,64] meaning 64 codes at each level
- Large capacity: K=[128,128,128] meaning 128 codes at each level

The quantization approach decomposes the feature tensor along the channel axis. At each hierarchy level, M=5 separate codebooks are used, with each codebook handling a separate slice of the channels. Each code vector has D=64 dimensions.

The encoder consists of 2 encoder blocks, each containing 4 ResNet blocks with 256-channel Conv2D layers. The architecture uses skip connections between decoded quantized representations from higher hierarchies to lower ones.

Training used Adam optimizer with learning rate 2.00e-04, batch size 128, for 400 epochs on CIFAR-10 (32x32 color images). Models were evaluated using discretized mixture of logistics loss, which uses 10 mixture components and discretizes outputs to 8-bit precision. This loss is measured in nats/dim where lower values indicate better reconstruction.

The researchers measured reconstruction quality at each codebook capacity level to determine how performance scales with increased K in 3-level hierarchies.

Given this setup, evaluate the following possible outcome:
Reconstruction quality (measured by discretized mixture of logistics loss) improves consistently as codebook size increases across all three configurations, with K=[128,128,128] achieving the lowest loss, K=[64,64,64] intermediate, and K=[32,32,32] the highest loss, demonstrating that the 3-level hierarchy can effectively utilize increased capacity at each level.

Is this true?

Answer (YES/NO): YES